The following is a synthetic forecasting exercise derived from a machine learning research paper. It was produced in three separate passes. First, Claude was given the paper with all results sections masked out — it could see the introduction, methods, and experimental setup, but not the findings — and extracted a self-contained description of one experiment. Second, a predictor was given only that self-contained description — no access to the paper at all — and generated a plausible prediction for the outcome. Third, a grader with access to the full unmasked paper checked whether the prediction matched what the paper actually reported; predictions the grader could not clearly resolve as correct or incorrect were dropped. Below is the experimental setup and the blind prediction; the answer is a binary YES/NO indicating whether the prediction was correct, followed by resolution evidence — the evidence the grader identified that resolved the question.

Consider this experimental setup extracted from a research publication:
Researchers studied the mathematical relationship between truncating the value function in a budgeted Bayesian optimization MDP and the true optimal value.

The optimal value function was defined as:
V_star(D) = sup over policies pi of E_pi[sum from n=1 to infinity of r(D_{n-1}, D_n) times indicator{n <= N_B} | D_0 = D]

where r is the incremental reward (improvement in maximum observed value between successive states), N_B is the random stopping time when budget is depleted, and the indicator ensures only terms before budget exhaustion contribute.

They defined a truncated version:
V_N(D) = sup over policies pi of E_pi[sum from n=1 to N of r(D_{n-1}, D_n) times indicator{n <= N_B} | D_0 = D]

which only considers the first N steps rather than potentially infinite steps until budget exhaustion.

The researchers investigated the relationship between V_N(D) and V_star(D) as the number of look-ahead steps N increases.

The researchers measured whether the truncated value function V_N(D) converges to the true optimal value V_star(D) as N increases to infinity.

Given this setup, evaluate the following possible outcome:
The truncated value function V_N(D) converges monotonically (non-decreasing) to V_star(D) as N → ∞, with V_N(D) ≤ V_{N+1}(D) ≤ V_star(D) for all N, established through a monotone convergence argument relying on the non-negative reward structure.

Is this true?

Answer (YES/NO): NO